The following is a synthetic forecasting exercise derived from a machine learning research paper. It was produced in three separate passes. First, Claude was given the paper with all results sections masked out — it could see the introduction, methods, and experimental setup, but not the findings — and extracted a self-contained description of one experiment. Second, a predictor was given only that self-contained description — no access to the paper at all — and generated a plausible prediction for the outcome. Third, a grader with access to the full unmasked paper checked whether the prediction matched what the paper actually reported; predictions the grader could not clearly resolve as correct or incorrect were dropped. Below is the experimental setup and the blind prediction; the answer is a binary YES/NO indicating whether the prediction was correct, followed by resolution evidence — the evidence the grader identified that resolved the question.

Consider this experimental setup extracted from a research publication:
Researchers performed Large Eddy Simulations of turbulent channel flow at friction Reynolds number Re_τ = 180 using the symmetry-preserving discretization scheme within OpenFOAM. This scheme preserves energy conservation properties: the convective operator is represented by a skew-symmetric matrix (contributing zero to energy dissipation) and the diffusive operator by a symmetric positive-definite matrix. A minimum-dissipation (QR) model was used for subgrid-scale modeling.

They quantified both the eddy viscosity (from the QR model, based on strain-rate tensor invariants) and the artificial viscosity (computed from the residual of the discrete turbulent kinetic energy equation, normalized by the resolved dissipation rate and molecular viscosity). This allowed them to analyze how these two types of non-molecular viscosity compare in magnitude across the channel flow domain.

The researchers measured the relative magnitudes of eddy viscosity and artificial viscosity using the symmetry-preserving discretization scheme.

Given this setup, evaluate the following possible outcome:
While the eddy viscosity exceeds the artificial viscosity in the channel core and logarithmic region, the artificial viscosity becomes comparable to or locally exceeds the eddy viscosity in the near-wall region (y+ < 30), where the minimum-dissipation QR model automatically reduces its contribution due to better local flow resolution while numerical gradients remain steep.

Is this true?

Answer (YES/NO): NO